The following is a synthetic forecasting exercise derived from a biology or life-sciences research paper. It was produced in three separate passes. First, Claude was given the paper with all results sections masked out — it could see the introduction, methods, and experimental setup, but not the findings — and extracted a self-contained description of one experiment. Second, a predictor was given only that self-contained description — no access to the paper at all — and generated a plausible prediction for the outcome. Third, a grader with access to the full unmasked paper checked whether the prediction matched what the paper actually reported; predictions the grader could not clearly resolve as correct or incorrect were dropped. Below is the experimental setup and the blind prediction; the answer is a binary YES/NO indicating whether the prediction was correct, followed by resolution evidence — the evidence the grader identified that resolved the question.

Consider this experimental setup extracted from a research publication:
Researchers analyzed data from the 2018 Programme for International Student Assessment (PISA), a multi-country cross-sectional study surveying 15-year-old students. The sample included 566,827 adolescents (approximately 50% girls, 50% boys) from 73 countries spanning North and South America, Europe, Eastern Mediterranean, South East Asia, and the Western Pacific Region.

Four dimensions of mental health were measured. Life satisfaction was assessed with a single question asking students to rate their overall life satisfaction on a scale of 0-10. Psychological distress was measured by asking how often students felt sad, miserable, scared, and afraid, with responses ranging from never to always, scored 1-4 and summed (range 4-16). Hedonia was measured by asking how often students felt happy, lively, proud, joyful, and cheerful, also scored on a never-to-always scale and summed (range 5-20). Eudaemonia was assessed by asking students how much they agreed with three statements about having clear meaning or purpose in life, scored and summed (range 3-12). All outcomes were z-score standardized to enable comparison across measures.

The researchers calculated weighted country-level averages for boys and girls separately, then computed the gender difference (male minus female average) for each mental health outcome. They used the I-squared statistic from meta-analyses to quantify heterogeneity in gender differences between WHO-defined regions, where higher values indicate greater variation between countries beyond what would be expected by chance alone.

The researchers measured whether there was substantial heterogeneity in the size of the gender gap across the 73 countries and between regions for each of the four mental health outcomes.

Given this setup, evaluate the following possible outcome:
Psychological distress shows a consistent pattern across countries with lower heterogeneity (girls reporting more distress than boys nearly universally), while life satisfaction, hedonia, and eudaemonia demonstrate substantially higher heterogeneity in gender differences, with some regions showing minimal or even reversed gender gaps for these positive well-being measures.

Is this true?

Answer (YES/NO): NO